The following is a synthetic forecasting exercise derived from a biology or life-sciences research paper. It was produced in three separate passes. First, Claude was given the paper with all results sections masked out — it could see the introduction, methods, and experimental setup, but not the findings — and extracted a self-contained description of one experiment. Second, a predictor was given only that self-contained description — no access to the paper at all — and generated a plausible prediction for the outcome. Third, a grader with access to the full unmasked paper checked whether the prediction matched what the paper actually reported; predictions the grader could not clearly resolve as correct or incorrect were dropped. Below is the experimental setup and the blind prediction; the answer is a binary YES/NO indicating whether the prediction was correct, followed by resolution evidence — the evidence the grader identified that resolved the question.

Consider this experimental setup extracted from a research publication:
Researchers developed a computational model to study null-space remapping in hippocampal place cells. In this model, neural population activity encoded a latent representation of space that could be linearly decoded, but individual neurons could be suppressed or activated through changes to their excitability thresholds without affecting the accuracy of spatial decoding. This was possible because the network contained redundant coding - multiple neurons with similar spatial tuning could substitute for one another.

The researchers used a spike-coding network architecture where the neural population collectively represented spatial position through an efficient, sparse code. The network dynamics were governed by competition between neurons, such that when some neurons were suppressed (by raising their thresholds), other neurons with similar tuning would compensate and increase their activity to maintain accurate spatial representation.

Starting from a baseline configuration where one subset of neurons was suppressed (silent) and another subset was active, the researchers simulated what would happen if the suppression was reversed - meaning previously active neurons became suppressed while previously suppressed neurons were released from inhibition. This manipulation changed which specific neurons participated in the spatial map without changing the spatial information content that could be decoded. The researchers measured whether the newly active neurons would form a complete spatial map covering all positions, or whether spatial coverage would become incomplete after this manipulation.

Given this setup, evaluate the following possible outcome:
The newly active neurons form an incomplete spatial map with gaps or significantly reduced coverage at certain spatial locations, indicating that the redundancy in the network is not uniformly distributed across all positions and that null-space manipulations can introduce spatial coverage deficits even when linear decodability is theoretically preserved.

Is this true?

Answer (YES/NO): NO